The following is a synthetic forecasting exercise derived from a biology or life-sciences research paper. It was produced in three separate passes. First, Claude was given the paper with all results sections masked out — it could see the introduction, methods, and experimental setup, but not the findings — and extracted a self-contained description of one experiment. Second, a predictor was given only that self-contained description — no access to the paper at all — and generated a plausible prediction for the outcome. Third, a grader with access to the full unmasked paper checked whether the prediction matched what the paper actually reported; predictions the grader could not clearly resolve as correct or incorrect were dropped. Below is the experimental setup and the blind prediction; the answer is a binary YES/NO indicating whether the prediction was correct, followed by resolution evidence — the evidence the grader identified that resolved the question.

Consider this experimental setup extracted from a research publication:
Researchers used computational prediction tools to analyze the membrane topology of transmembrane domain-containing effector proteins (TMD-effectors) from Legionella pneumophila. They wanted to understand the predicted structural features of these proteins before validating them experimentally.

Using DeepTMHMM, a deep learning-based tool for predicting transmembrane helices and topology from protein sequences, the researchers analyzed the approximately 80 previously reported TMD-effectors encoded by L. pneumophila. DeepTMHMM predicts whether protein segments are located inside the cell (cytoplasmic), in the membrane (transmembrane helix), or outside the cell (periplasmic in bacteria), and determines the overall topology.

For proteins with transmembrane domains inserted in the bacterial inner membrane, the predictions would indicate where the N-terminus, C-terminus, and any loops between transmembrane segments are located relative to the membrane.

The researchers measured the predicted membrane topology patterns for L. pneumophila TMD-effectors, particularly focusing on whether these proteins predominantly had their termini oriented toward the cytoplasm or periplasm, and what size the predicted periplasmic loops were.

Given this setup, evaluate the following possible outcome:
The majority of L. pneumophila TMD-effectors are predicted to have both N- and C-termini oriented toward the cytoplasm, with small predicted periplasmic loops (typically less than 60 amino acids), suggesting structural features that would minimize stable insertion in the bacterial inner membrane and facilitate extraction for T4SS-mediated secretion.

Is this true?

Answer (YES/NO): YES